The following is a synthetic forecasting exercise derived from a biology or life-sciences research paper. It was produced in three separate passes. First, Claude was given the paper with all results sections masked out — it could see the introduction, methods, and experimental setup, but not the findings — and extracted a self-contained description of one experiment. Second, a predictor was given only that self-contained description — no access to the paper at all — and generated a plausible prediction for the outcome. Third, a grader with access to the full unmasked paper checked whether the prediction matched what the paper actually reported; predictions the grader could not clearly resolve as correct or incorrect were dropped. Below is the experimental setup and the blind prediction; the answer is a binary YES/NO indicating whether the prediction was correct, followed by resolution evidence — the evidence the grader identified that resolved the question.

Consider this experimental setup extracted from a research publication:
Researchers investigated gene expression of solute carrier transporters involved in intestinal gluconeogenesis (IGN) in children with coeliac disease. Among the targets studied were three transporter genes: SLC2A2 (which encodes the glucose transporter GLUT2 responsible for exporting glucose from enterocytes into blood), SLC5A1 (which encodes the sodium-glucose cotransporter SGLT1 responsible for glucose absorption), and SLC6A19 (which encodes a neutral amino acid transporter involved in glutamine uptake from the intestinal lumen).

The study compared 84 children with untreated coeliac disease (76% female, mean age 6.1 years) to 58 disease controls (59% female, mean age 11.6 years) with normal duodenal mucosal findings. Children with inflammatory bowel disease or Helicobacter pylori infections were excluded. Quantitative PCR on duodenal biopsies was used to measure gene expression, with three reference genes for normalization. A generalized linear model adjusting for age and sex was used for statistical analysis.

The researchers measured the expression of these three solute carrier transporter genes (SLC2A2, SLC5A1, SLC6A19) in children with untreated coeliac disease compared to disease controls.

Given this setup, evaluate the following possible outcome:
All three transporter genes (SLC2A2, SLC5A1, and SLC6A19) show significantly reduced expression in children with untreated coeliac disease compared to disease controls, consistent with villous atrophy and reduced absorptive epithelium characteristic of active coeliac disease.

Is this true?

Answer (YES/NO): YES